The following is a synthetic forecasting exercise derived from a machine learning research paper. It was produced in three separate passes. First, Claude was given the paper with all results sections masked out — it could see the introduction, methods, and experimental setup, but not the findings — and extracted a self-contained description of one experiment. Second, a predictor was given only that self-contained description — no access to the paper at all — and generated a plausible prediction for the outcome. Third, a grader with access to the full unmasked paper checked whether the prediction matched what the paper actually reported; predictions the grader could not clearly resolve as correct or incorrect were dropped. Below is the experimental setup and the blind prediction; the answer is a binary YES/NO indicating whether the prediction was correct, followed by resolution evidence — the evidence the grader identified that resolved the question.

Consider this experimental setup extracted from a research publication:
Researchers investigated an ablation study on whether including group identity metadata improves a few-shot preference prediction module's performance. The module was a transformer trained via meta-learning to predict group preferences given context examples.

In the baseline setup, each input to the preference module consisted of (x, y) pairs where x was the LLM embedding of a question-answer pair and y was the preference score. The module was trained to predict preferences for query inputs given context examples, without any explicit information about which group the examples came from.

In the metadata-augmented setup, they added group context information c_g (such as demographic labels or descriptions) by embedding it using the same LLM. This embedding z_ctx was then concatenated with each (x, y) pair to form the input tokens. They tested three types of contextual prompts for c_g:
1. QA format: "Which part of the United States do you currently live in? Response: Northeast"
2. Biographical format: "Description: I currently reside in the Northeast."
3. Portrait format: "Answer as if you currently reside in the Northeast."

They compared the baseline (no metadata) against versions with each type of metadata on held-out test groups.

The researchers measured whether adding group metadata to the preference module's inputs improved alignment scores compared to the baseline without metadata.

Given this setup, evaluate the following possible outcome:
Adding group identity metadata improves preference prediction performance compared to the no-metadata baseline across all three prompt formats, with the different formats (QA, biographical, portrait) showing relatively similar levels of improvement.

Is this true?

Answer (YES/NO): NO